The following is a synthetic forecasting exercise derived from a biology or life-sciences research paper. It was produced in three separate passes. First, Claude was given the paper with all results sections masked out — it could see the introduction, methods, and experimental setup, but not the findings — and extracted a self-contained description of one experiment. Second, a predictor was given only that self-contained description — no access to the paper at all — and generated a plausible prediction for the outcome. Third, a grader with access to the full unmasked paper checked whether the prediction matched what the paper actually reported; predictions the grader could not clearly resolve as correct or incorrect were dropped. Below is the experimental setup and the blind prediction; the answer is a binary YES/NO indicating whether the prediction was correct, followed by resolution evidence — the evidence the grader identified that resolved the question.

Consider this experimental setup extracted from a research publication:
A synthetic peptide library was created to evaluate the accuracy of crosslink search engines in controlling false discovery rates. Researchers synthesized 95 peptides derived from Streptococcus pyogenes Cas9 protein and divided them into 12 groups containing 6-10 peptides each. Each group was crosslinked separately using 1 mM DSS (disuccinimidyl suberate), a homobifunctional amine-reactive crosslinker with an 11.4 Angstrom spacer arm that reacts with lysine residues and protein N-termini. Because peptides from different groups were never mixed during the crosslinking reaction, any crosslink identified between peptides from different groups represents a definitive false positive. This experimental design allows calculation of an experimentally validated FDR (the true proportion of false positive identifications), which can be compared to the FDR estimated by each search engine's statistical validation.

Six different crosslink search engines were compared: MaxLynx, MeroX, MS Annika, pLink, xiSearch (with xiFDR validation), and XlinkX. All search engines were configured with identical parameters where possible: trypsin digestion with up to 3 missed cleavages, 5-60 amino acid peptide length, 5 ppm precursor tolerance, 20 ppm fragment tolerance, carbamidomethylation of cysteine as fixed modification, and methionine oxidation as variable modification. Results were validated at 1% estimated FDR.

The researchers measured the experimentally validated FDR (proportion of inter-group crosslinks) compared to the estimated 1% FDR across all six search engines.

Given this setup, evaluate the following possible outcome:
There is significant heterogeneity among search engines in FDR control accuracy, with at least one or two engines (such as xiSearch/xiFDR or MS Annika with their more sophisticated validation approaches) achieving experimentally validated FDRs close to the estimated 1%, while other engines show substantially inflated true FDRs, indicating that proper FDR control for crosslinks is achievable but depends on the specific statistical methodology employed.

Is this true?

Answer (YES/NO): YES